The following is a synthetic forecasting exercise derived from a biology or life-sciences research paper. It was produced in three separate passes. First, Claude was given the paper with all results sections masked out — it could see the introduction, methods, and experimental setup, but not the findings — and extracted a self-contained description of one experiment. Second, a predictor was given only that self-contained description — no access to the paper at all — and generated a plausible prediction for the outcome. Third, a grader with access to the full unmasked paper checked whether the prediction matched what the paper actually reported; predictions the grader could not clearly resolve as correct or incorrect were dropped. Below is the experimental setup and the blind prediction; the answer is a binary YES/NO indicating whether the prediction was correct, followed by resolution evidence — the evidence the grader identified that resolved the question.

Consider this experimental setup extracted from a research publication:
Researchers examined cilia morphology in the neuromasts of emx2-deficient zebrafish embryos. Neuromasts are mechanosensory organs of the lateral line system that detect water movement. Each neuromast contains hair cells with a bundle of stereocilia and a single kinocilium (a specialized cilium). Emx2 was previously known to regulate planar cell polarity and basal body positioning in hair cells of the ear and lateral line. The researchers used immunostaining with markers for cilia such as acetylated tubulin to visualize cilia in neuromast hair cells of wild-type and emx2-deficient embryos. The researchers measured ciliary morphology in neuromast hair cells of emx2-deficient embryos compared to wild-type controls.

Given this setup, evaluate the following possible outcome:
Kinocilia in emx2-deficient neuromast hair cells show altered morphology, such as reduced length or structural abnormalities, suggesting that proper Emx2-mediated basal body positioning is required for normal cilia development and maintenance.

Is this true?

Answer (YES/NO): YES